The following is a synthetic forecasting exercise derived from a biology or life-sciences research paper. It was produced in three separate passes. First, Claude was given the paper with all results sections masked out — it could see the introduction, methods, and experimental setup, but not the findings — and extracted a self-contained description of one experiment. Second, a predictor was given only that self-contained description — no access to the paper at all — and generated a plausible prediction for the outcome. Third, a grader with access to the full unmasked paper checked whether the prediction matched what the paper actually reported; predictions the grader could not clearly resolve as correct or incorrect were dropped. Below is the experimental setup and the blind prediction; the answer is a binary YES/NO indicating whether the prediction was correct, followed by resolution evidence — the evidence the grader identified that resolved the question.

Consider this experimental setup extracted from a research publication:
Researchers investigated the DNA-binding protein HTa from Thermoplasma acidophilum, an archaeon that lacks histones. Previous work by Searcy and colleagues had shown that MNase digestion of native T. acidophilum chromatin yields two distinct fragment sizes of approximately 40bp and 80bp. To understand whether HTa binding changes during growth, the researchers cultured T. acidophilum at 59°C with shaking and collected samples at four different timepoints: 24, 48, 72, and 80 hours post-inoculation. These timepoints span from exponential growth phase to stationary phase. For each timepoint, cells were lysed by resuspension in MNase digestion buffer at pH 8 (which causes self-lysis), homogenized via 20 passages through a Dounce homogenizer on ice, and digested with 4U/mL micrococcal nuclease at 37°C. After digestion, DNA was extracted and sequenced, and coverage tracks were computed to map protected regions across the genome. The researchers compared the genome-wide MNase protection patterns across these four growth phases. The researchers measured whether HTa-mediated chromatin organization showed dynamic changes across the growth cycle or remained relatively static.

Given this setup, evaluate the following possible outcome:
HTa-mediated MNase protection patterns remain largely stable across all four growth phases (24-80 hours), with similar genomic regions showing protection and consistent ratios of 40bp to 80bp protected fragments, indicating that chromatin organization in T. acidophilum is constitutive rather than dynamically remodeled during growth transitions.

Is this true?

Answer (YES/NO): NO